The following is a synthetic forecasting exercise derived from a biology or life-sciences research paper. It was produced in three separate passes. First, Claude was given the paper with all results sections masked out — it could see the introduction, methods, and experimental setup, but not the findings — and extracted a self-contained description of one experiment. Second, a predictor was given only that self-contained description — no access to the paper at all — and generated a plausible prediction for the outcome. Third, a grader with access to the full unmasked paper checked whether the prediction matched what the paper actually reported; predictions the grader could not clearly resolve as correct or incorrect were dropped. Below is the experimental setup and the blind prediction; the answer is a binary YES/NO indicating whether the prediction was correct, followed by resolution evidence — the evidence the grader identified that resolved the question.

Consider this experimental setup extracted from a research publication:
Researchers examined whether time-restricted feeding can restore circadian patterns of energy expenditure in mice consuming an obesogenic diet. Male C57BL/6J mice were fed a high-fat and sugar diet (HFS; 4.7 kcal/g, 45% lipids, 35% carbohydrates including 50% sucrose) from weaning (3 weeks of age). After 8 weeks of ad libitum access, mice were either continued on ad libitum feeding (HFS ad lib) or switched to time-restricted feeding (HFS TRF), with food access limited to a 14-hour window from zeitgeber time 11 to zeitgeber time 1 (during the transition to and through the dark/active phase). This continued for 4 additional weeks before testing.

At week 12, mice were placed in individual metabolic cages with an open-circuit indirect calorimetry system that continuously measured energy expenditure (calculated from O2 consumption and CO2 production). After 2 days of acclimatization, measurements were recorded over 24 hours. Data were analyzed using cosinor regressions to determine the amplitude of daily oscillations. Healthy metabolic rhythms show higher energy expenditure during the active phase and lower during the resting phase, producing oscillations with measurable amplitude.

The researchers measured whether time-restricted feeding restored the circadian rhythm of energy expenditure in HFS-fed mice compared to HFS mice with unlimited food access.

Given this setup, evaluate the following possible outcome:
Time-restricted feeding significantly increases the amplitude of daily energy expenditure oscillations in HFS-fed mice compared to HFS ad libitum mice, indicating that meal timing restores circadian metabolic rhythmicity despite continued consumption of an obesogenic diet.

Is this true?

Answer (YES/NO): YES